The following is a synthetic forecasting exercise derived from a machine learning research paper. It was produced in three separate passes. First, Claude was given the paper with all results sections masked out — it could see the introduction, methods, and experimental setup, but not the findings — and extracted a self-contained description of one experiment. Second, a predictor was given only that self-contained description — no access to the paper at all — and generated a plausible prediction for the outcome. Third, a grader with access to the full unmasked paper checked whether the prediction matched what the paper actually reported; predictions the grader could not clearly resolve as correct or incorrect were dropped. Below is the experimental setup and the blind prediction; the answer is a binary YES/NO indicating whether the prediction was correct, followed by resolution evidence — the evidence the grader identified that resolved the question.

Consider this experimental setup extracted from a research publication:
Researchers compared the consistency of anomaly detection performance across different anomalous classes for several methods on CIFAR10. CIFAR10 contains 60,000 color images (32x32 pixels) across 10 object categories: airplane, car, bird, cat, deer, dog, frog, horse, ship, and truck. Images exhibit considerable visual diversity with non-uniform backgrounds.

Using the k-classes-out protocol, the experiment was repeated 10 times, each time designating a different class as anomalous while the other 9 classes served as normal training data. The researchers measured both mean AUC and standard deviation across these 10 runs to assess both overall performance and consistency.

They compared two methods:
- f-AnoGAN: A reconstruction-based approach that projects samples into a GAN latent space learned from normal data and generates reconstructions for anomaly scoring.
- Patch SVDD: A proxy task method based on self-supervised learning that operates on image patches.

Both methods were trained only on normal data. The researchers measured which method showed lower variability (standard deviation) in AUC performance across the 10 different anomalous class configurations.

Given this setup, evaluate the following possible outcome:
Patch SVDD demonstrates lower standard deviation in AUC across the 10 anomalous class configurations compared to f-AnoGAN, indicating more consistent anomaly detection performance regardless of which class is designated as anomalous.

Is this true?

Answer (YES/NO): YES